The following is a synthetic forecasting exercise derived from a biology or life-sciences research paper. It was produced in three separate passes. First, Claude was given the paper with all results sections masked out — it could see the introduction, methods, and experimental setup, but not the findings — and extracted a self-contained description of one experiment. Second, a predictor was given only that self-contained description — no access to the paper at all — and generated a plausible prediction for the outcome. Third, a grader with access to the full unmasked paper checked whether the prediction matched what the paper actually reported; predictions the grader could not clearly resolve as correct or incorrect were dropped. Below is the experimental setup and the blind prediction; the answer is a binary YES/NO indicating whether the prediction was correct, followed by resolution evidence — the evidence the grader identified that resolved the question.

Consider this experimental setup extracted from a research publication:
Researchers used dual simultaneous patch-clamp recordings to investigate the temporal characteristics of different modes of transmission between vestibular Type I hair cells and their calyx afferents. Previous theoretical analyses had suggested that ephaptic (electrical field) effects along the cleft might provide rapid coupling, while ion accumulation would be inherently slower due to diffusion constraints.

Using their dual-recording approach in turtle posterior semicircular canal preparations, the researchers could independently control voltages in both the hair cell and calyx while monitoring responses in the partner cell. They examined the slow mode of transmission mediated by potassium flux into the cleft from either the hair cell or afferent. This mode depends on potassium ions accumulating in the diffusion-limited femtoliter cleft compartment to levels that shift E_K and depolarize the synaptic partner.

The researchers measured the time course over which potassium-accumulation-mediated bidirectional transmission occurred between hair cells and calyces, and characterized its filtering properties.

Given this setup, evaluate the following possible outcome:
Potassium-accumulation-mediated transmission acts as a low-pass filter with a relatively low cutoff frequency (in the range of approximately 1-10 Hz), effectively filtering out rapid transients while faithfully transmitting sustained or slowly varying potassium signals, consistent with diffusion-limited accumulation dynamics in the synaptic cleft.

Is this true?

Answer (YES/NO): NO